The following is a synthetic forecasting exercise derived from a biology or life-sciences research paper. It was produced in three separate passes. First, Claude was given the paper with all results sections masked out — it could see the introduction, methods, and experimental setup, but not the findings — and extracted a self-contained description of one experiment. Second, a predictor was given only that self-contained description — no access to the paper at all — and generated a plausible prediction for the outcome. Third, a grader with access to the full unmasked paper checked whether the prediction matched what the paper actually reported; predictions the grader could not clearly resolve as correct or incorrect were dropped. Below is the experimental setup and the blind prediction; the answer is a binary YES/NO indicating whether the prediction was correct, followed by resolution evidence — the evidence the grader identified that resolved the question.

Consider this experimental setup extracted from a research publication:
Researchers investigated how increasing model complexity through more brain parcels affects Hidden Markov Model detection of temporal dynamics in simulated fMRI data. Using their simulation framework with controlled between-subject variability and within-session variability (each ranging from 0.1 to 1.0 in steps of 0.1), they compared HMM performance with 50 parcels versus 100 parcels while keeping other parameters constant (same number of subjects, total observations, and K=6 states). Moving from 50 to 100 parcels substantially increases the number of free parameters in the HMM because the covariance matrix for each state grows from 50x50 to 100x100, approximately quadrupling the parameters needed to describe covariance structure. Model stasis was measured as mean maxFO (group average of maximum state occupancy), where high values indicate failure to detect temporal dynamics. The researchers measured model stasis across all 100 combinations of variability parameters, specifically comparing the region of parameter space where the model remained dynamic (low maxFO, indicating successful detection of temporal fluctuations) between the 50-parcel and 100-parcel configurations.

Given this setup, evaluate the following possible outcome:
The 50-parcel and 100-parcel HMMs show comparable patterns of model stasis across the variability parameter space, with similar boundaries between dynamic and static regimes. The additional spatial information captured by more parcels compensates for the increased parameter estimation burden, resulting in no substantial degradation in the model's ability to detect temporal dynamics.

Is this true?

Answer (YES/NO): NO